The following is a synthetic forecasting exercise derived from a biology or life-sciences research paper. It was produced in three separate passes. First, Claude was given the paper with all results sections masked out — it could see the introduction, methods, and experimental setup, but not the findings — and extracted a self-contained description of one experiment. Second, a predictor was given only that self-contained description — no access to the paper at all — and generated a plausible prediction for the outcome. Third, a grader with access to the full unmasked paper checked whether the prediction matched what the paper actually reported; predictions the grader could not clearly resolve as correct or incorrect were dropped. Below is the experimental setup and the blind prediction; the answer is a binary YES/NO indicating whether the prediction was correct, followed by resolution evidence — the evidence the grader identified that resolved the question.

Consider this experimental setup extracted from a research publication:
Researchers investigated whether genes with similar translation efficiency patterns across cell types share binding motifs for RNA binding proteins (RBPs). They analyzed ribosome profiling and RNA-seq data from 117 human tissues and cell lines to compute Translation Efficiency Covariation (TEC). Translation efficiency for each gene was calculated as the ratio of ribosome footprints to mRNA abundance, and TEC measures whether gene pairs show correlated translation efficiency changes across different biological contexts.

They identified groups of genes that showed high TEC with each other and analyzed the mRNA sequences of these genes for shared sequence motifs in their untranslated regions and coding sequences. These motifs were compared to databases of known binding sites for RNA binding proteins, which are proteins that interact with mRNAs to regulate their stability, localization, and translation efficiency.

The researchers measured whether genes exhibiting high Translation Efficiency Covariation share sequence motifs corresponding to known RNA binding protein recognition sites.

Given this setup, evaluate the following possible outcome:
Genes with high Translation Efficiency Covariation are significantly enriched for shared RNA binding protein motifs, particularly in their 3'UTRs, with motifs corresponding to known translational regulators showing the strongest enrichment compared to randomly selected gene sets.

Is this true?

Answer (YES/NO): NO